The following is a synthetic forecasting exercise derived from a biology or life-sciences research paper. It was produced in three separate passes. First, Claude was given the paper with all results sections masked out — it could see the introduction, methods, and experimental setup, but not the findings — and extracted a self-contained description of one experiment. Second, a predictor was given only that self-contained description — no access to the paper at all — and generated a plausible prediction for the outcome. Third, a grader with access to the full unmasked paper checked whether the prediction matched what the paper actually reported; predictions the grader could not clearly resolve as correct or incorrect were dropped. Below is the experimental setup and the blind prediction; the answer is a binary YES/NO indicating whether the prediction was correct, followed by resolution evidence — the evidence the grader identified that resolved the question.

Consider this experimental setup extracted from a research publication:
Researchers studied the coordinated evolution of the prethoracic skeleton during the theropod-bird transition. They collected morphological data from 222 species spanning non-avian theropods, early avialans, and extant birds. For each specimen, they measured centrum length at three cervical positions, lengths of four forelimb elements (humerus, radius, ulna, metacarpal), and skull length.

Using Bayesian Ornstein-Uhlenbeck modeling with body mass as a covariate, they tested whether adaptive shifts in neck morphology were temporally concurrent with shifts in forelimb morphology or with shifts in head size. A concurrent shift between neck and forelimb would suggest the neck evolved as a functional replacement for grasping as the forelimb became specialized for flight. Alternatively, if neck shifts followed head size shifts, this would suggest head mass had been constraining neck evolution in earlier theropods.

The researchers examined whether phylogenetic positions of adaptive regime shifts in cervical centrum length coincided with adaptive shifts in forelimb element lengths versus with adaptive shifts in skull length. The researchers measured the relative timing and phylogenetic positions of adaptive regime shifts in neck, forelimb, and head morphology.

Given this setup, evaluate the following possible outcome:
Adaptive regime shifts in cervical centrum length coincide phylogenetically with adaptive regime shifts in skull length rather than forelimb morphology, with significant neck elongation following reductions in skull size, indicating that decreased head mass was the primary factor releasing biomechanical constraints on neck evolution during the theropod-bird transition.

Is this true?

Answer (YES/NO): NO